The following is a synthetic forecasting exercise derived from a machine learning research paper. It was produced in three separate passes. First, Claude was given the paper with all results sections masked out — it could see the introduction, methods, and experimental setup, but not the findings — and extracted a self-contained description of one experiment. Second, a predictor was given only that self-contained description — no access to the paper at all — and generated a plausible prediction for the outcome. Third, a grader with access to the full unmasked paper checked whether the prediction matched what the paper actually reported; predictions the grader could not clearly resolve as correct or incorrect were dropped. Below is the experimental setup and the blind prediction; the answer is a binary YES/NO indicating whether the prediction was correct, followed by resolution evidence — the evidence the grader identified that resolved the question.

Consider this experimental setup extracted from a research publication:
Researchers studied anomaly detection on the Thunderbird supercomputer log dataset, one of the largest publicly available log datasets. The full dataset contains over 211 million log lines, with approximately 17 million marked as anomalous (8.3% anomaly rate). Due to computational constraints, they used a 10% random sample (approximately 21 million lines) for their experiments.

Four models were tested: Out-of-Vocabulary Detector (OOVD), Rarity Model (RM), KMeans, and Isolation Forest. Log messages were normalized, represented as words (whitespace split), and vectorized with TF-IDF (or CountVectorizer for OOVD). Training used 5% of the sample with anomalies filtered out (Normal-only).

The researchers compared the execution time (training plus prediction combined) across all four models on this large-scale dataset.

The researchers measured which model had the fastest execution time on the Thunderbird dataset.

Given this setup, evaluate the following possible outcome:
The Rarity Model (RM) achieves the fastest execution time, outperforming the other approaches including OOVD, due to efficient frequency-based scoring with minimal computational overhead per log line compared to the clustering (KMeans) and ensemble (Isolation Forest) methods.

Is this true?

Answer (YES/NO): NO